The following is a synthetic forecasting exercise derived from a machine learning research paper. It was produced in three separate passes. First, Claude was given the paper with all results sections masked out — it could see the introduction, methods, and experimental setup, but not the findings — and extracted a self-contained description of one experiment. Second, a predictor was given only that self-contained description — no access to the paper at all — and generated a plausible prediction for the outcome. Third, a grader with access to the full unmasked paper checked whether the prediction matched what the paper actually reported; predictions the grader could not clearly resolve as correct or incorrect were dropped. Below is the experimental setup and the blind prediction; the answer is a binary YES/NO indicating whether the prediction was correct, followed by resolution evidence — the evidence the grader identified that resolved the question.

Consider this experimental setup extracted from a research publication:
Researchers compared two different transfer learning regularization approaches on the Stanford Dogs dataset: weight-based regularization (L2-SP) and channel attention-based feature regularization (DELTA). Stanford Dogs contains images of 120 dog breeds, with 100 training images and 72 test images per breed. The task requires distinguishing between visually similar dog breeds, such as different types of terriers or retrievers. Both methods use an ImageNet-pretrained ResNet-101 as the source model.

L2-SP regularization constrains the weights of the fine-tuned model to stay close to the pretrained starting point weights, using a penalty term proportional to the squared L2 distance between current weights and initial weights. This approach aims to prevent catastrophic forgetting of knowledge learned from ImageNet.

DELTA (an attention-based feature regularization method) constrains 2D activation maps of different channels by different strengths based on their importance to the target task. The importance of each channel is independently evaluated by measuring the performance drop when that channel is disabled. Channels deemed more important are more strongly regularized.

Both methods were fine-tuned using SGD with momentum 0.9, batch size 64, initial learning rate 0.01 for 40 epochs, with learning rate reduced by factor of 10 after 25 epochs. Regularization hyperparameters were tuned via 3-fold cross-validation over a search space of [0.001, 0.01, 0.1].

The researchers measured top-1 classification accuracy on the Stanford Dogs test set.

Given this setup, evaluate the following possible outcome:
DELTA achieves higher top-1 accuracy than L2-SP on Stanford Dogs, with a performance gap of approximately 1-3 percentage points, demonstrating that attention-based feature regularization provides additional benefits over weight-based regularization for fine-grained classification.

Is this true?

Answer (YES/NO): NO